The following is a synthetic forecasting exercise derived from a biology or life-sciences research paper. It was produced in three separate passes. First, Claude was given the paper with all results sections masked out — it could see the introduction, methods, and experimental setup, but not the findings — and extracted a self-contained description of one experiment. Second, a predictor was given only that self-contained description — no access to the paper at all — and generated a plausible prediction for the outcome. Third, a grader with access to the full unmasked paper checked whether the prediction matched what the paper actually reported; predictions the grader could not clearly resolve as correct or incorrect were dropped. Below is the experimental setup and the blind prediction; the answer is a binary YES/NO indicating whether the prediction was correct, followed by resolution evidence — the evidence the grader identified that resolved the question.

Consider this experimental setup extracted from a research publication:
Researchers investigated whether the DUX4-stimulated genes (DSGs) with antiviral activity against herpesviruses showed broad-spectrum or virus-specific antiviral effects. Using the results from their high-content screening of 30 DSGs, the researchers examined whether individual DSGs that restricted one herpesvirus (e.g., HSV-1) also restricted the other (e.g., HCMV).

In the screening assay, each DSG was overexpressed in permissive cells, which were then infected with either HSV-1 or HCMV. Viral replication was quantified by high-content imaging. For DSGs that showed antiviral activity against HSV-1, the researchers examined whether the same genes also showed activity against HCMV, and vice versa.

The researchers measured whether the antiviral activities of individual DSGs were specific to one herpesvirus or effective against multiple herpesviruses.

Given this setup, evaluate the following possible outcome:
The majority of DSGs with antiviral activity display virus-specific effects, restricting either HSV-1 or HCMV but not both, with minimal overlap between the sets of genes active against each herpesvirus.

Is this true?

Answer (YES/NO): NO